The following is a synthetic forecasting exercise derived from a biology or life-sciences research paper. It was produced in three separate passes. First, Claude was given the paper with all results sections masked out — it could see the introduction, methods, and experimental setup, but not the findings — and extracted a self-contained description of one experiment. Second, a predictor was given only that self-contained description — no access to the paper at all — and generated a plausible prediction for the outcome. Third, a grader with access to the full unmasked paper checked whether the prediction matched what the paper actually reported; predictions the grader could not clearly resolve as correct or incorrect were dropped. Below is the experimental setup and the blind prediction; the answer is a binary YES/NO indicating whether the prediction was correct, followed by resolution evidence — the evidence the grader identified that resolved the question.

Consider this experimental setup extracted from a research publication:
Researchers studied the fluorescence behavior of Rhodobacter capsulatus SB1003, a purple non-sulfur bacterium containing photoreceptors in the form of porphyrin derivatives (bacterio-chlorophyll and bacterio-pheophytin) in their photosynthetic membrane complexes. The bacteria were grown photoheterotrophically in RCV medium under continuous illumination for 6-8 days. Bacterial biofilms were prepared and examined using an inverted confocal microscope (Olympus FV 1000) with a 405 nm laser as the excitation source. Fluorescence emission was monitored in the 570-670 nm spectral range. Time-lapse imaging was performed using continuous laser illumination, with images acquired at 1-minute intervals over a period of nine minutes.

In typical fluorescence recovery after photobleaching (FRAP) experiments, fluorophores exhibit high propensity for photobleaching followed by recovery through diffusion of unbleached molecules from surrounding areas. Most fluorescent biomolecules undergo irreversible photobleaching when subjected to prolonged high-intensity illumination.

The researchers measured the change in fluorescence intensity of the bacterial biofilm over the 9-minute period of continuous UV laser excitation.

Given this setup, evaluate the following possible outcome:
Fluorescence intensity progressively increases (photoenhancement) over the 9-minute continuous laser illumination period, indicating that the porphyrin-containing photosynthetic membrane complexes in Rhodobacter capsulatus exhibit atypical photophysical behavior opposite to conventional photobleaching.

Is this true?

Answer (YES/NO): YES